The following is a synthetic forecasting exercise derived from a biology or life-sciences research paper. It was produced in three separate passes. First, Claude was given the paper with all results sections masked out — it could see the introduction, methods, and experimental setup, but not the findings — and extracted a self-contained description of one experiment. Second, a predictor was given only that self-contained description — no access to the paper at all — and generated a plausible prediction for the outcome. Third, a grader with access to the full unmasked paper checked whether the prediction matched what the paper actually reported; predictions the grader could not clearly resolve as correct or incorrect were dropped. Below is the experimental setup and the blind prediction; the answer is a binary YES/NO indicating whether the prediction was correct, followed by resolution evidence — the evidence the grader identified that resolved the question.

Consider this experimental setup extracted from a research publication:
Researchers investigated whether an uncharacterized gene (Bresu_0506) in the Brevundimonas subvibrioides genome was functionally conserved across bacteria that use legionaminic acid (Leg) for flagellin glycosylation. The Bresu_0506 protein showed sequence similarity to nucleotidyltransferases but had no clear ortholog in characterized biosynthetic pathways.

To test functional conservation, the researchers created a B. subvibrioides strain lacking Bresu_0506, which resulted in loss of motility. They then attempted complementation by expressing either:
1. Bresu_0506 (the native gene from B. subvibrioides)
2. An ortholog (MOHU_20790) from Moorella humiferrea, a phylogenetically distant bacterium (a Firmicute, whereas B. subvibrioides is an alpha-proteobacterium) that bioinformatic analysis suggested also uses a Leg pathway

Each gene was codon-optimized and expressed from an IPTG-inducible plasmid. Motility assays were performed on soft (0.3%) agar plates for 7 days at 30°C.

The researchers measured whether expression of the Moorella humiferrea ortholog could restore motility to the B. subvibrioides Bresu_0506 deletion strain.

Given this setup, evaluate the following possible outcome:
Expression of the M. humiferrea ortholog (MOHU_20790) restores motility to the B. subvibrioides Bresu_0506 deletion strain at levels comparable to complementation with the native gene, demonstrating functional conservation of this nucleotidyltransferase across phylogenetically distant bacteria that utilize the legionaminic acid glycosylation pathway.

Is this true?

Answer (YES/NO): YES